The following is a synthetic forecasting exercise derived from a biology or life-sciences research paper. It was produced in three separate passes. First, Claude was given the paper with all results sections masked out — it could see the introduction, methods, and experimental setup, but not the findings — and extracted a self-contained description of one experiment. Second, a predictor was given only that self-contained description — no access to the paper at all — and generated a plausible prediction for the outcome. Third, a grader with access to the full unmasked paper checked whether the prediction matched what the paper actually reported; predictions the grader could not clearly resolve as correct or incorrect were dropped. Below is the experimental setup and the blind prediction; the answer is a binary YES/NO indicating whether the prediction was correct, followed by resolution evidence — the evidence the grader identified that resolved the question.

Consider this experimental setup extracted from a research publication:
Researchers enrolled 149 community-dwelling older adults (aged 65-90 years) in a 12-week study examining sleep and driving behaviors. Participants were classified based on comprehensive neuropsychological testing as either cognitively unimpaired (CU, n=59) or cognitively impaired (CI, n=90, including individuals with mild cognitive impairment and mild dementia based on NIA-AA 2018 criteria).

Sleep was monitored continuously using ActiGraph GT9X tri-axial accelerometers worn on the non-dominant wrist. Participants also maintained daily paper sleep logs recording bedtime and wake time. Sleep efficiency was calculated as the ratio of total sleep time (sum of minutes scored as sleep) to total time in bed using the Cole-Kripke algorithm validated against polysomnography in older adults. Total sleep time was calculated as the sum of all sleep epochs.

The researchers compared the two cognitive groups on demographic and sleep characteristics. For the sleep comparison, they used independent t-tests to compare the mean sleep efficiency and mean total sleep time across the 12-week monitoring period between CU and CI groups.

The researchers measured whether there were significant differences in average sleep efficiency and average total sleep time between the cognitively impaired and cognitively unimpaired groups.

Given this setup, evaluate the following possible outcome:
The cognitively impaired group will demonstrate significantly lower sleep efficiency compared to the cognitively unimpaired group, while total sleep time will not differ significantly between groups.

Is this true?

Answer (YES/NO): NO